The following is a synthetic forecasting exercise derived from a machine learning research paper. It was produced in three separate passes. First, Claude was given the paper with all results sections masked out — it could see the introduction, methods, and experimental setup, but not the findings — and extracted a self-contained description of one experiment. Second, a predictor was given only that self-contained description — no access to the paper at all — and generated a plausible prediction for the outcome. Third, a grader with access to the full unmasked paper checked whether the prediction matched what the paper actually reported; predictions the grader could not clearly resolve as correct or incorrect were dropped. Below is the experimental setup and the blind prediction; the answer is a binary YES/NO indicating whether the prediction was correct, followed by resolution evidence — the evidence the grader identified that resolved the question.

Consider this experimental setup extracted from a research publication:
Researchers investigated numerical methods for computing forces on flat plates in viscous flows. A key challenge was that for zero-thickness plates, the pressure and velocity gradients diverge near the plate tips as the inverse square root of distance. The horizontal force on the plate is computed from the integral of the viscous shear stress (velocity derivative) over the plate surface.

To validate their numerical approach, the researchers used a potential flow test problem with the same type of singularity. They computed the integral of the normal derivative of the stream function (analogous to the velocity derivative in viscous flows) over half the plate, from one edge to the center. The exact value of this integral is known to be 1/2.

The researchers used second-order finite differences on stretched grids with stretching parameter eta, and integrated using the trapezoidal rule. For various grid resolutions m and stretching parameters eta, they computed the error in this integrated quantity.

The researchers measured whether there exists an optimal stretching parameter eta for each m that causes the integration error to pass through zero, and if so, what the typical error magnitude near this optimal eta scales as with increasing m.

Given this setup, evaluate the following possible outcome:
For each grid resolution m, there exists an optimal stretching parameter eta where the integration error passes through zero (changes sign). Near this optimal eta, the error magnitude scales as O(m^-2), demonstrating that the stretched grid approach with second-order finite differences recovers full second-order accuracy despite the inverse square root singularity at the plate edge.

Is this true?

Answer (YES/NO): NO